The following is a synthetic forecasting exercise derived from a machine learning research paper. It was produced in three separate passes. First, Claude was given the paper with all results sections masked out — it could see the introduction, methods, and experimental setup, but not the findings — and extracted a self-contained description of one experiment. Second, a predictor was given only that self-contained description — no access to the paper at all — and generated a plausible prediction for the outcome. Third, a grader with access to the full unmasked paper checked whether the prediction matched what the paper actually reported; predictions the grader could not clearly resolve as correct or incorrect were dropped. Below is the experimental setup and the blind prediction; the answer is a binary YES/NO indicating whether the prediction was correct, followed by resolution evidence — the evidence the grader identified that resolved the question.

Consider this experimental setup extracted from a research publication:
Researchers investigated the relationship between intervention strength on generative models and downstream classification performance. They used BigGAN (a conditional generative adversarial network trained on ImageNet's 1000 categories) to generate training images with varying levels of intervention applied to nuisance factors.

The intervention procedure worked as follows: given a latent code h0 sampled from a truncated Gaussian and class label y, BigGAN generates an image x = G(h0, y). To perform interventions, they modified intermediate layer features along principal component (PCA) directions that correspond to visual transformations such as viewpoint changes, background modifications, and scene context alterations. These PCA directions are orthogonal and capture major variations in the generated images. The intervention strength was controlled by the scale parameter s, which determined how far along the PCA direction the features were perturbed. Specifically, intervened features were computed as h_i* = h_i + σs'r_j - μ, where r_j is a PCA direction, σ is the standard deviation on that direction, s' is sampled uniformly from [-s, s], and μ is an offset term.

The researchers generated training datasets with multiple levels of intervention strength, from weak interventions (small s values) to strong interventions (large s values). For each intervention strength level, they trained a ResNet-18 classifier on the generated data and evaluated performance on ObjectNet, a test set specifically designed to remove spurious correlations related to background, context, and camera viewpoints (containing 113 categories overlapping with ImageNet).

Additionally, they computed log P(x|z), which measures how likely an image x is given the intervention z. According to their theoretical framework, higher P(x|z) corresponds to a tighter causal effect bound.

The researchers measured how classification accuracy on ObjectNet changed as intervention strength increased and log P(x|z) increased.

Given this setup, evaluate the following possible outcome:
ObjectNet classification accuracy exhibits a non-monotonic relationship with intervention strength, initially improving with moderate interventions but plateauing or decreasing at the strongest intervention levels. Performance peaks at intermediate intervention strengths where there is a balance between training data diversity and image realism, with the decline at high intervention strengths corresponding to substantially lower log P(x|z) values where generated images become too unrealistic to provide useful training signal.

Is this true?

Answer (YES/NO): NO